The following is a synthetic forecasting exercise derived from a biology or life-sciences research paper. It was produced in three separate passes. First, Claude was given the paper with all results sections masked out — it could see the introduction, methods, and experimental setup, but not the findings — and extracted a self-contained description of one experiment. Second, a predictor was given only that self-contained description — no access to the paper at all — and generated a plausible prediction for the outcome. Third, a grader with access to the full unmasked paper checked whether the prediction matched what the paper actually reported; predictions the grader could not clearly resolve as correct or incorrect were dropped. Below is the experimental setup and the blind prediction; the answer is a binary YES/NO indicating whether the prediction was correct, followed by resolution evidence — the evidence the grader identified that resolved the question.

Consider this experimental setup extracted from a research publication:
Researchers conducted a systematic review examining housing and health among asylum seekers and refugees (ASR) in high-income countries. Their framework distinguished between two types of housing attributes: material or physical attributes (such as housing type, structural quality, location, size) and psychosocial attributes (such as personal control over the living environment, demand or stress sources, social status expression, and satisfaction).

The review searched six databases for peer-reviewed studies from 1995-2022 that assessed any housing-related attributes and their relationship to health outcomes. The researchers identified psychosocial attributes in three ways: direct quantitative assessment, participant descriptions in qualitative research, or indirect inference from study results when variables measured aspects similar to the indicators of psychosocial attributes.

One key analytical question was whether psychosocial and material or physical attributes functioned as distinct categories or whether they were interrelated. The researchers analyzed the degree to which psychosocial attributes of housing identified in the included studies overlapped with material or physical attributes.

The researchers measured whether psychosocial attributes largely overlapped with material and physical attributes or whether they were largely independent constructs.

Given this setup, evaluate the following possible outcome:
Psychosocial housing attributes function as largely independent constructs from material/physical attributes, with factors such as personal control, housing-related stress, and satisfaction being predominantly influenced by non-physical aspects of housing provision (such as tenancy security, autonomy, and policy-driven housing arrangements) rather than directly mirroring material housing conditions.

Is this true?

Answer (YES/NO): NO